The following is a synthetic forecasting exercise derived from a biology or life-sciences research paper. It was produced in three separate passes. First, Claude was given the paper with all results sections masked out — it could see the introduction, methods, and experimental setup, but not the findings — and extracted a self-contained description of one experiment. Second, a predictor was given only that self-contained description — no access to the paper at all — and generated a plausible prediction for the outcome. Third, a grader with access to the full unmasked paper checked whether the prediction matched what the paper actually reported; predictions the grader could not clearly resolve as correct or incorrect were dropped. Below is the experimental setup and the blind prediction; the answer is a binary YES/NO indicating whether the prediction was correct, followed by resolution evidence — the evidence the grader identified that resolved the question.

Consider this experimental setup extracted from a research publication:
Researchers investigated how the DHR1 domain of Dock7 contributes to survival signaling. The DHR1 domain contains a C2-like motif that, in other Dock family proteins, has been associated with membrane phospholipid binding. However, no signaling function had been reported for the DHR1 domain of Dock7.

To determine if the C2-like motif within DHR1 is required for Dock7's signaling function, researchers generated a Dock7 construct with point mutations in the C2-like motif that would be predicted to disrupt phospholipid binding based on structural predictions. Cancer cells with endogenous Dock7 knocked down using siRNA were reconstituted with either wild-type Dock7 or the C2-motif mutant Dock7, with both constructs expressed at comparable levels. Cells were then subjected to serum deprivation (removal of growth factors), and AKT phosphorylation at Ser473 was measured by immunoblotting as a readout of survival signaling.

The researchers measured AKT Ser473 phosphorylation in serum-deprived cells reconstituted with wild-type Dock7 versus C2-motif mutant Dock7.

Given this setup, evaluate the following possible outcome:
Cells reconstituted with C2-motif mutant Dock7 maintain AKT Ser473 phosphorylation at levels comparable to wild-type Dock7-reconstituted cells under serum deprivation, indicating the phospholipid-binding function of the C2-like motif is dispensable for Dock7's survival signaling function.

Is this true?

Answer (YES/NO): NO